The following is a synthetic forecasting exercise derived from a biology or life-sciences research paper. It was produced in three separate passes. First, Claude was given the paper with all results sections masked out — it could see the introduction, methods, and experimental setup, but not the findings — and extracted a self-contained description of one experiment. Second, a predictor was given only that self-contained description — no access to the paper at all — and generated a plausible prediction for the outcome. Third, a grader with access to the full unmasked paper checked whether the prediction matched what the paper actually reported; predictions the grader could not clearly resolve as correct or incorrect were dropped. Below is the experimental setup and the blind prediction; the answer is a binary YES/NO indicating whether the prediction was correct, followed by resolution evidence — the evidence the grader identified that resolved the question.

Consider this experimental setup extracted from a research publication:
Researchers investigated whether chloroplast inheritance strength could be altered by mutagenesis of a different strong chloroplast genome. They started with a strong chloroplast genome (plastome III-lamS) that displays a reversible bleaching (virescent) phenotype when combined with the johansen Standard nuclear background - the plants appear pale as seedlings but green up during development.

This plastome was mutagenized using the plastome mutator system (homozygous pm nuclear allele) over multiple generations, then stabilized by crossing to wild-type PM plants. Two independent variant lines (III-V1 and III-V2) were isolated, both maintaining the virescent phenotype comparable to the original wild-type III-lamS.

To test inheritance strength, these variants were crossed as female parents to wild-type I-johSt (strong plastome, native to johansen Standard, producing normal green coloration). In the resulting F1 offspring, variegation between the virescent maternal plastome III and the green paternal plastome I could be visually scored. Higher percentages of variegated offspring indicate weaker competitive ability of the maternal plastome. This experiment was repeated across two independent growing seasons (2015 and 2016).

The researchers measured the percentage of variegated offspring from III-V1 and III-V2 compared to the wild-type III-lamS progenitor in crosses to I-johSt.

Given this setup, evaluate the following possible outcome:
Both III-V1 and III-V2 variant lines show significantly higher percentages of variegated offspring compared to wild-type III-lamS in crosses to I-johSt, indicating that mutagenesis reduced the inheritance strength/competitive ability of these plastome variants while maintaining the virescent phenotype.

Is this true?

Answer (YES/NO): YES